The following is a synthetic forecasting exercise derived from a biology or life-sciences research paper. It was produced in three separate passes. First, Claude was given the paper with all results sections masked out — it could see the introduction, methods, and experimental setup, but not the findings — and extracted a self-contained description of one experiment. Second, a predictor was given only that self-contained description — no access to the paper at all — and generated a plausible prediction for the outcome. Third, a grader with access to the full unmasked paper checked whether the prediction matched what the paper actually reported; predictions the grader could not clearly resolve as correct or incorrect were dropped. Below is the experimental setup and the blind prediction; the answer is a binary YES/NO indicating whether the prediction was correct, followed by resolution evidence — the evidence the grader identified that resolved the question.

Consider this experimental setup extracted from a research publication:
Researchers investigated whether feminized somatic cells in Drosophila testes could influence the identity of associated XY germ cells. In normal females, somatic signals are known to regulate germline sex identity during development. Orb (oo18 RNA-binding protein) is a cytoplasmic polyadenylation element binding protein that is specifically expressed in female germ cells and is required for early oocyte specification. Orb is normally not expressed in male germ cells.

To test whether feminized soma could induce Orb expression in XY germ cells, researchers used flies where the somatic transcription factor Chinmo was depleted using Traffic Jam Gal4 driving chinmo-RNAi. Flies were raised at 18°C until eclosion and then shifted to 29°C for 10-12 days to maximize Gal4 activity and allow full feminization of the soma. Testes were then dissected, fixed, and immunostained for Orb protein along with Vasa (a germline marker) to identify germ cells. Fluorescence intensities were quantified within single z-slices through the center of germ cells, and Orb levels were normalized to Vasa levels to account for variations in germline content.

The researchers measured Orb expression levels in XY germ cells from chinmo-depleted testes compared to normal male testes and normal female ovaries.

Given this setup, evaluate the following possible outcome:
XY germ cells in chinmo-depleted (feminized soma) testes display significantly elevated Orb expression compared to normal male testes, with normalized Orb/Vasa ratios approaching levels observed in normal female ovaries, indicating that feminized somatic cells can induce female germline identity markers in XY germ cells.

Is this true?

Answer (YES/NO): YES